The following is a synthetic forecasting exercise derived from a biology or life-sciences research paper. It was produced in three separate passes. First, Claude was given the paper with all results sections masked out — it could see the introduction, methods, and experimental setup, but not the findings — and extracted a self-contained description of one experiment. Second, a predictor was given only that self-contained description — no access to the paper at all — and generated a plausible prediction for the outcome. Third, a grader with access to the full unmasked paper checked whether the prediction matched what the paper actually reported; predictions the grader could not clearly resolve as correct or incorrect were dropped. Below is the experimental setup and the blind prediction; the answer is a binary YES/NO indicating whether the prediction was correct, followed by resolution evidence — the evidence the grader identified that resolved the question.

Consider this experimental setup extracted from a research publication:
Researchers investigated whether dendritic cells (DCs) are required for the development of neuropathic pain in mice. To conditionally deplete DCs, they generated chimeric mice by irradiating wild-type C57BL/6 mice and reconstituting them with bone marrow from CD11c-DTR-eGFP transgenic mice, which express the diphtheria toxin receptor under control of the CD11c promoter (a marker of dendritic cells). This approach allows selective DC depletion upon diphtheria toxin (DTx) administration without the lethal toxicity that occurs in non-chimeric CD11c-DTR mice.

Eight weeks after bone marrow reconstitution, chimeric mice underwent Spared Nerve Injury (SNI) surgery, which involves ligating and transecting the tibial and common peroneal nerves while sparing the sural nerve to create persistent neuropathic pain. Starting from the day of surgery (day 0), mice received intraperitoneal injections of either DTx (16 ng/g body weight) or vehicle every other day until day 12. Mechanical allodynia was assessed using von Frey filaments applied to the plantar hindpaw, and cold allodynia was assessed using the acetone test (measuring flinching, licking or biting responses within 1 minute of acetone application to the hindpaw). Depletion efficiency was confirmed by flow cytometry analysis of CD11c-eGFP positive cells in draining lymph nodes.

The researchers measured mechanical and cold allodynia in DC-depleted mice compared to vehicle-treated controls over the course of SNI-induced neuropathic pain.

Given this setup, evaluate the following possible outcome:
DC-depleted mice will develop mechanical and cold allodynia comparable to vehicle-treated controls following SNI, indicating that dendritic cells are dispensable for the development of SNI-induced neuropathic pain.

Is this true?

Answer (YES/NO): NO